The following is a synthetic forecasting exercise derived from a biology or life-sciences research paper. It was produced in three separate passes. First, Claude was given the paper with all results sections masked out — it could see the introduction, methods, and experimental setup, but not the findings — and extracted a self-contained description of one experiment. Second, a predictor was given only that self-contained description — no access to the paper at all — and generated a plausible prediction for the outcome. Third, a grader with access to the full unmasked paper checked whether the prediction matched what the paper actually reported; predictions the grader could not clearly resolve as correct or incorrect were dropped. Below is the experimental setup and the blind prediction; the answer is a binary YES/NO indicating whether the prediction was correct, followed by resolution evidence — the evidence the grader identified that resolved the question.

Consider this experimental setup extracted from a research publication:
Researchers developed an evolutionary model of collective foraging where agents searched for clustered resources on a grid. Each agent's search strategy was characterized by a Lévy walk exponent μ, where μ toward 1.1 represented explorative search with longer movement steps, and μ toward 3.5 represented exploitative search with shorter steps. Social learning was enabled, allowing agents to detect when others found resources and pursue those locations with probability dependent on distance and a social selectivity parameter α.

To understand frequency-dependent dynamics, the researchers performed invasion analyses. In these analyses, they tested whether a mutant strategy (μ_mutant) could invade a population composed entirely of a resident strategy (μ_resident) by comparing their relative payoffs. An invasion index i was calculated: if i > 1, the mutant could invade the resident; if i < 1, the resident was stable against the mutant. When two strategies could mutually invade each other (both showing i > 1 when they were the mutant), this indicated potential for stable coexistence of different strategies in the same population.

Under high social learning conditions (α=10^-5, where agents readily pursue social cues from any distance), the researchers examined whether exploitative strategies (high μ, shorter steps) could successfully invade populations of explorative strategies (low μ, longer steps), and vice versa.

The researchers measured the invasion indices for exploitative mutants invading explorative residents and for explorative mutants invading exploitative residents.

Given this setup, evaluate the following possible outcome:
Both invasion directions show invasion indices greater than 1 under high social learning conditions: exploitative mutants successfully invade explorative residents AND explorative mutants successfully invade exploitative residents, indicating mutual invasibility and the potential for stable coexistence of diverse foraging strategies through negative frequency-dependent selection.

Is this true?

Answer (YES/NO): YES